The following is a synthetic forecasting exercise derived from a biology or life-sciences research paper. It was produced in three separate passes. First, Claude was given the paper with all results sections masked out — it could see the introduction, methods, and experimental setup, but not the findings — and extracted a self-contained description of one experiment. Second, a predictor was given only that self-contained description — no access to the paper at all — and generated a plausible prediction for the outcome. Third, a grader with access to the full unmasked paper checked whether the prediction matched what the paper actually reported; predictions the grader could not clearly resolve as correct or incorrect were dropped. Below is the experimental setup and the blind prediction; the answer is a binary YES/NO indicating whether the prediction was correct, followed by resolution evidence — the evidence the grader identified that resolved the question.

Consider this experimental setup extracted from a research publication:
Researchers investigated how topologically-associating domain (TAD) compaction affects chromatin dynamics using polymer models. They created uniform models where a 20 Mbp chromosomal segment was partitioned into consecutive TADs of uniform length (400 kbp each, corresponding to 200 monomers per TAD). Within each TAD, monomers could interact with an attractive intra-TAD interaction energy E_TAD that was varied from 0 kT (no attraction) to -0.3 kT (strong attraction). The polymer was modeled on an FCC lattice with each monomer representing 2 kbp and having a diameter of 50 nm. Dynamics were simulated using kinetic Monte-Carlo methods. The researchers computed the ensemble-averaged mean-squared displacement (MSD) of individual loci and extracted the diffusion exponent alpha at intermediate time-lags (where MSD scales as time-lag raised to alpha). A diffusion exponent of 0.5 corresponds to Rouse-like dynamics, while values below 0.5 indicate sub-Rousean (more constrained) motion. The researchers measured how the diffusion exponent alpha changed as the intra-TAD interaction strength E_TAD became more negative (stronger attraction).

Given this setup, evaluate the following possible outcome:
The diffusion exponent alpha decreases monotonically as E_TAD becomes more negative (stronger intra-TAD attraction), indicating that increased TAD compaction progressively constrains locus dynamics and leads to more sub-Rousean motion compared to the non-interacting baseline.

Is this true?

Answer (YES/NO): YES